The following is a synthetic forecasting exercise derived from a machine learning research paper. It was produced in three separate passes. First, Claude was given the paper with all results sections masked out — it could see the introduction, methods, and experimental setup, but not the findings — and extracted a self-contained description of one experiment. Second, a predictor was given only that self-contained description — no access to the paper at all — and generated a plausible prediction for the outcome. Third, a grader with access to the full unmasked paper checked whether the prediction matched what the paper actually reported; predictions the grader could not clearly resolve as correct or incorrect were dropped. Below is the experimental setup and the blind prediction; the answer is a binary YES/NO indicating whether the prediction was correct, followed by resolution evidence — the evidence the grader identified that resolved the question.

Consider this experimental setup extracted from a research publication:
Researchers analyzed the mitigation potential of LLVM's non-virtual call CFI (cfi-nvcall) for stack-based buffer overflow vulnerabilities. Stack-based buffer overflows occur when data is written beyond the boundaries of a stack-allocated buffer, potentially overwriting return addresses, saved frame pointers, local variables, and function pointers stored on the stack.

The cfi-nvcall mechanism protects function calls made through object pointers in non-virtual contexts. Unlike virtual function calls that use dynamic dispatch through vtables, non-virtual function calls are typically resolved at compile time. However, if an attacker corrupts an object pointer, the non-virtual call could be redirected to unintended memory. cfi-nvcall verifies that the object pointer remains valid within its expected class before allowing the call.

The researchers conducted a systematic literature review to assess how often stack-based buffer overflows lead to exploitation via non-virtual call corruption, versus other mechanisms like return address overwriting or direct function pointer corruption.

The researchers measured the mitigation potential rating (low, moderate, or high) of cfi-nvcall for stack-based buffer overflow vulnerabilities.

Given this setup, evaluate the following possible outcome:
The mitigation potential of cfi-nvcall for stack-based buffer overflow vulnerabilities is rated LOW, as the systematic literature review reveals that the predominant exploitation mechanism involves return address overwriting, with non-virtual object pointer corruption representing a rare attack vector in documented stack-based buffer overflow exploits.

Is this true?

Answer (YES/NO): YES